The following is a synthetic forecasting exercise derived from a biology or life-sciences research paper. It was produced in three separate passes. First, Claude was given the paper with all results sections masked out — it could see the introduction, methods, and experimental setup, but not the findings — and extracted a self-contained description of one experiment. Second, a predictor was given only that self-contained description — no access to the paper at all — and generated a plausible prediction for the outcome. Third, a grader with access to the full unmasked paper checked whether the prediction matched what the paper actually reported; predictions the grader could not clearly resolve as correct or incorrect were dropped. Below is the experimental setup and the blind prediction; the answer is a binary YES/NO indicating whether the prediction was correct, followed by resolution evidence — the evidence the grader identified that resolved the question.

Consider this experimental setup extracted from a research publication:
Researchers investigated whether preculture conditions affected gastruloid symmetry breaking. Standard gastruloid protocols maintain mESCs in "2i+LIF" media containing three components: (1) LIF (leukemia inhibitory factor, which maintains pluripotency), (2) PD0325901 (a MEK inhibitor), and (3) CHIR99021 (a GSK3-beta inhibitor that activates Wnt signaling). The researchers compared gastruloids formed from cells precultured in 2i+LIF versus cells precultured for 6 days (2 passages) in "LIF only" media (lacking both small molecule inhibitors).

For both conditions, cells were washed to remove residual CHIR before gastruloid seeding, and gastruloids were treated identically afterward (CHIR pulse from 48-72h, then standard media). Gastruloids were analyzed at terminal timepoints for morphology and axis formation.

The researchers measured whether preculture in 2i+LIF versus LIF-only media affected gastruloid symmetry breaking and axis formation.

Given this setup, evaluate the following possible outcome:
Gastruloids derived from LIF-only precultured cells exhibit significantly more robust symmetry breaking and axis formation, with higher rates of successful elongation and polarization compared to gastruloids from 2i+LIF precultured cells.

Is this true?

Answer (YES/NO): NO